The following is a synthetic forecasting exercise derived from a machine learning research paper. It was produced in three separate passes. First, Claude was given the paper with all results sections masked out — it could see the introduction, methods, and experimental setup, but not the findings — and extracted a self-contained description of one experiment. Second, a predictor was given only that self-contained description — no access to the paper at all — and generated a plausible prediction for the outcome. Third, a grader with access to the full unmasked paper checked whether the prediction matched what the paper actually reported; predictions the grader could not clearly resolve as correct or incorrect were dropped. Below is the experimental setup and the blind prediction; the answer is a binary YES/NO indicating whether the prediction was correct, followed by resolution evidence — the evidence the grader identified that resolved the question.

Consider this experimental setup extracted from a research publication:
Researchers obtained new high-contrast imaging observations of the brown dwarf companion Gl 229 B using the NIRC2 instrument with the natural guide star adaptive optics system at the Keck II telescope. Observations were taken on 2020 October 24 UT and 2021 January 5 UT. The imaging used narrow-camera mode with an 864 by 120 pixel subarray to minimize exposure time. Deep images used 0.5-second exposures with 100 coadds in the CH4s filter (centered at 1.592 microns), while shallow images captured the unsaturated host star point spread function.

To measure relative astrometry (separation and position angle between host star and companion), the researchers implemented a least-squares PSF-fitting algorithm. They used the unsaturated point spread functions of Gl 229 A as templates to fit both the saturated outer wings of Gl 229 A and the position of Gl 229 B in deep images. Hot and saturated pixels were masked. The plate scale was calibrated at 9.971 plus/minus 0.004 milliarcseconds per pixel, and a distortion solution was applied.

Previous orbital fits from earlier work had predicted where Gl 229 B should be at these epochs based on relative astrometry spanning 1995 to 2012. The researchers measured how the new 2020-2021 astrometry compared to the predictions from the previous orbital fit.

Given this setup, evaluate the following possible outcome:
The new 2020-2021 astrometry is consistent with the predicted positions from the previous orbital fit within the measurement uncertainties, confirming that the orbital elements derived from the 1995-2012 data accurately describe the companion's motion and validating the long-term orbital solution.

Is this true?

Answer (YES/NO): NO